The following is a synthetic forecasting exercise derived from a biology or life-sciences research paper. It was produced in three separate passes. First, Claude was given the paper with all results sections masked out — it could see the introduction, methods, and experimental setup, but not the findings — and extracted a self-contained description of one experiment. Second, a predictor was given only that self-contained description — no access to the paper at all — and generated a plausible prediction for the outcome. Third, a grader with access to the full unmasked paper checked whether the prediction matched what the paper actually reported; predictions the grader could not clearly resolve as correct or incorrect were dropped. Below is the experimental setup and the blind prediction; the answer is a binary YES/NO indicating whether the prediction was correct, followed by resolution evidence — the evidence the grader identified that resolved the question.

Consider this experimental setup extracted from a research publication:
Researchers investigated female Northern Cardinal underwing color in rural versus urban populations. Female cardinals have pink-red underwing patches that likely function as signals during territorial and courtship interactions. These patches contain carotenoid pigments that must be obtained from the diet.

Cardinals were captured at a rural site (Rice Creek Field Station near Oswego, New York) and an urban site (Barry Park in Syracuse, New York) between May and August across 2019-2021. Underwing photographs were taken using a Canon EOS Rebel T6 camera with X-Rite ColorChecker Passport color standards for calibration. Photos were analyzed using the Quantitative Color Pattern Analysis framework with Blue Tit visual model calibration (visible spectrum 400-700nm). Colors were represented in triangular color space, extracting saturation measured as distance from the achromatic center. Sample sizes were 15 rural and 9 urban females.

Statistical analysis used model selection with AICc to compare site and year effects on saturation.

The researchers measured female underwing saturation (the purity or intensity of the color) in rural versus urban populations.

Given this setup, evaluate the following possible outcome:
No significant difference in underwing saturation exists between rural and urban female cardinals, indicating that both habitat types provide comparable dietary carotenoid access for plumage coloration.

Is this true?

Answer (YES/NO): NO